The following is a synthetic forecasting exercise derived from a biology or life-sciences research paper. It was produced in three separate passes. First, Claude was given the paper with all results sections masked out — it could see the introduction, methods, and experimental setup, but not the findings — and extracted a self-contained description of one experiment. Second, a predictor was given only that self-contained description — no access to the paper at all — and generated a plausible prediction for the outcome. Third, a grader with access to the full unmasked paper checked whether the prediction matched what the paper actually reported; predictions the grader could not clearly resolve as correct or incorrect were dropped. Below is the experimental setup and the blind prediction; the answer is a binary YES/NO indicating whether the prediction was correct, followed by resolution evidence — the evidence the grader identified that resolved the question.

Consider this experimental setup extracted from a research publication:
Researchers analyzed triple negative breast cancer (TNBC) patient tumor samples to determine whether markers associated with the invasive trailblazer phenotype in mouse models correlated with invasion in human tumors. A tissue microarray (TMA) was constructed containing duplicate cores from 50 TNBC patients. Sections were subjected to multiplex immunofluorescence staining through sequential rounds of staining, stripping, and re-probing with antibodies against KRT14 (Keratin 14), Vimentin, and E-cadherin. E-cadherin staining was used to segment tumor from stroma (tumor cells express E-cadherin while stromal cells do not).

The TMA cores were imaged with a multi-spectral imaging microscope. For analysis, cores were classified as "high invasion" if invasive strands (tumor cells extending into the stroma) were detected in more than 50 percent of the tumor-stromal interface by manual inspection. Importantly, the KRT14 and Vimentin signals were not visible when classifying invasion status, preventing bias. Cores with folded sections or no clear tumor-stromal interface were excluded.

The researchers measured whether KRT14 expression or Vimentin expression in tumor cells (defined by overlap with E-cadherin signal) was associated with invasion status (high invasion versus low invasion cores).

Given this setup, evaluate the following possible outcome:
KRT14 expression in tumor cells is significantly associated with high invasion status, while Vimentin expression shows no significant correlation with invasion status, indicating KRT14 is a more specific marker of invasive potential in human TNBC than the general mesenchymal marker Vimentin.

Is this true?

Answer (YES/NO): NO